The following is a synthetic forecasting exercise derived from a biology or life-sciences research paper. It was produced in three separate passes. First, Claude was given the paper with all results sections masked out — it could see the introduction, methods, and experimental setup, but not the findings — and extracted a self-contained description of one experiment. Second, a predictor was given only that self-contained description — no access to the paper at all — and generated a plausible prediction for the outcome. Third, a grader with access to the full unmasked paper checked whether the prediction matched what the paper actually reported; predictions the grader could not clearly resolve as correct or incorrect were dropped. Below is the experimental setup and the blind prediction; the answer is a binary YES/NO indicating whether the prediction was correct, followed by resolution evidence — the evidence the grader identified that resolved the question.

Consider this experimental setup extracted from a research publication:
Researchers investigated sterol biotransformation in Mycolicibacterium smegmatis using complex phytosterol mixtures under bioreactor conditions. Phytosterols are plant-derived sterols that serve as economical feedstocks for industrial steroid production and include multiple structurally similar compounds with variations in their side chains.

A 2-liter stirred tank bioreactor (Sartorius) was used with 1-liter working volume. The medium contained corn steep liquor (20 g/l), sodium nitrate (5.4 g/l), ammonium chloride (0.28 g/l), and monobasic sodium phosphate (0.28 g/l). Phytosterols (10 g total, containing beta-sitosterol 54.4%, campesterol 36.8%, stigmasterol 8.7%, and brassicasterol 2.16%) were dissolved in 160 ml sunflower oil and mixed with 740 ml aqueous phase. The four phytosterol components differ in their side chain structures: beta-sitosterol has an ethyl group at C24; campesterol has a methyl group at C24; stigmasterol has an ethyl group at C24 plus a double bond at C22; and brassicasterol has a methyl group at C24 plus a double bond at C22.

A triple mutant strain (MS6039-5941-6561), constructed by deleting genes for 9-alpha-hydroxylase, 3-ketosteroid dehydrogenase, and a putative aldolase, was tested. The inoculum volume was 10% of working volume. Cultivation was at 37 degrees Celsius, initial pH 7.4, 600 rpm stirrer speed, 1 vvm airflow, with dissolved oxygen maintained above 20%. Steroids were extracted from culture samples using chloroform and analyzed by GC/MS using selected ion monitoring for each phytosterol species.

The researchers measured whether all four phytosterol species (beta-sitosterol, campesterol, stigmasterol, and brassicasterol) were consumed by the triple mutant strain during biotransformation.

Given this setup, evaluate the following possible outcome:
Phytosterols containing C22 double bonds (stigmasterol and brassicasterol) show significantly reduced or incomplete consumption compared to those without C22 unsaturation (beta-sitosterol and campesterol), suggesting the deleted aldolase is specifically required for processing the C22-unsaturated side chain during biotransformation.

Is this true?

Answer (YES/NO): NO